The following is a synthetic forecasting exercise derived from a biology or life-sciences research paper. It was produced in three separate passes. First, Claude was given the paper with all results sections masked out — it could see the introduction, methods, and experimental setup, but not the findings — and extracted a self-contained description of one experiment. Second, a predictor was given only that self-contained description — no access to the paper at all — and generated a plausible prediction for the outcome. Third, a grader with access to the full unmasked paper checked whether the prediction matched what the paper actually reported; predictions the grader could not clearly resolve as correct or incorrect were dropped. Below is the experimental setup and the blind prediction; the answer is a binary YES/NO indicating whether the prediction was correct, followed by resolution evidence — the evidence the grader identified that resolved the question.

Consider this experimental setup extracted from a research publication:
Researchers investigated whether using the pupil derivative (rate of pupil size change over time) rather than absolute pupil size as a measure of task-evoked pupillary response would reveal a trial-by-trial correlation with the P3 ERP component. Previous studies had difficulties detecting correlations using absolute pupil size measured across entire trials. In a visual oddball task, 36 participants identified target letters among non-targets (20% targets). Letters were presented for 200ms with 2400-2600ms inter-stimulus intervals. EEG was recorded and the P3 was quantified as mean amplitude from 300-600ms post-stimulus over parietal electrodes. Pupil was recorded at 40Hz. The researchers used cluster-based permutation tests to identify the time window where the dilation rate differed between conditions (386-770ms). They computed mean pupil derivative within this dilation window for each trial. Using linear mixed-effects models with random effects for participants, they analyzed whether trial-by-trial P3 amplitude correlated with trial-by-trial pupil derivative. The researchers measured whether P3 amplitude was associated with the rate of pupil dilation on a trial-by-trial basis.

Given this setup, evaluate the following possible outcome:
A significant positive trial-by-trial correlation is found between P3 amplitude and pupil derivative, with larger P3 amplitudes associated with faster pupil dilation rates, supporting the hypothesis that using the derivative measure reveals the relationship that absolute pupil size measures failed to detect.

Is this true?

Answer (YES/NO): YES